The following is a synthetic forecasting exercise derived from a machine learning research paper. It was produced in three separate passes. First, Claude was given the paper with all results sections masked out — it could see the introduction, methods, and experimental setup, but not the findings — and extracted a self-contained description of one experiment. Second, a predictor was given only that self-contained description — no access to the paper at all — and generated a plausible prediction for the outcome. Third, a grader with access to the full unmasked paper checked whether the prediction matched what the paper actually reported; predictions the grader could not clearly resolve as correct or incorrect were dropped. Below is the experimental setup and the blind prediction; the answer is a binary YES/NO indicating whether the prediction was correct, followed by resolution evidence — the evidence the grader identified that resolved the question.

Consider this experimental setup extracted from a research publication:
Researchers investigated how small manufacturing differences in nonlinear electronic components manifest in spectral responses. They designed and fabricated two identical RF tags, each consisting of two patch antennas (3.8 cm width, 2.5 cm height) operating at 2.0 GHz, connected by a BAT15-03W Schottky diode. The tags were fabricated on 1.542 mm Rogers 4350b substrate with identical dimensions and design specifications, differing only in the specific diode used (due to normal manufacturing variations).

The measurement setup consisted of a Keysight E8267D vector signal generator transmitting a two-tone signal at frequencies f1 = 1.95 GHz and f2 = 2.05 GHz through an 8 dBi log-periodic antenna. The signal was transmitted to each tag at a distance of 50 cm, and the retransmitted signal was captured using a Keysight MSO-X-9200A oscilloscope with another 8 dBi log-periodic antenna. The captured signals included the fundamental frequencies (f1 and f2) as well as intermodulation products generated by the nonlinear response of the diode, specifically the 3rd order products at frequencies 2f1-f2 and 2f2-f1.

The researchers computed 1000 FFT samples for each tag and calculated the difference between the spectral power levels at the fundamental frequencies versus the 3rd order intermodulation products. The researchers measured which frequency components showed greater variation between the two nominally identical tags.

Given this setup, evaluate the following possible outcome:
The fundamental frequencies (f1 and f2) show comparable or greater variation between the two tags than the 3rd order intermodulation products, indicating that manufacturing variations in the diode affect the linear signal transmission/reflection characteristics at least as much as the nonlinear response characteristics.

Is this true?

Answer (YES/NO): NO